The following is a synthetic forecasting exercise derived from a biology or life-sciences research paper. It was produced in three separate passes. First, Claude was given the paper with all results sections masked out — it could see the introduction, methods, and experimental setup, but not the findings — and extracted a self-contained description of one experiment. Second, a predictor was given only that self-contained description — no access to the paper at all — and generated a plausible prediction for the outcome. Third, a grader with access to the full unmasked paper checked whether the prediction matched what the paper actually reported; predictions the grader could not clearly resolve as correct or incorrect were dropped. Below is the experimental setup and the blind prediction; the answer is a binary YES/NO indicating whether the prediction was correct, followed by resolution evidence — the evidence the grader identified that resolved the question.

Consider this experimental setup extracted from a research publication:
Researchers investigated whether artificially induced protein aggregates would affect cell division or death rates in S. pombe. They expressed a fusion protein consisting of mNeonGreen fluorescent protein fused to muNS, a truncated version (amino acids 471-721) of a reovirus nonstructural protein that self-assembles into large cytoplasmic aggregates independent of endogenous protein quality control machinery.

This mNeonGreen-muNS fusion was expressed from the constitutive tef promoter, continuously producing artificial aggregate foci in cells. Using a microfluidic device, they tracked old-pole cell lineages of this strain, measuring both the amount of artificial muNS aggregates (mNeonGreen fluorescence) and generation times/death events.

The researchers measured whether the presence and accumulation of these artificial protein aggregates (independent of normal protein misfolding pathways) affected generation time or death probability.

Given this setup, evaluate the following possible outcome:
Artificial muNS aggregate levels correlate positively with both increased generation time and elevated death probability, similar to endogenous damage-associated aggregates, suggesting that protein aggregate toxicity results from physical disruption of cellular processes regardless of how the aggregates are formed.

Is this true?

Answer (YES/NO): NO